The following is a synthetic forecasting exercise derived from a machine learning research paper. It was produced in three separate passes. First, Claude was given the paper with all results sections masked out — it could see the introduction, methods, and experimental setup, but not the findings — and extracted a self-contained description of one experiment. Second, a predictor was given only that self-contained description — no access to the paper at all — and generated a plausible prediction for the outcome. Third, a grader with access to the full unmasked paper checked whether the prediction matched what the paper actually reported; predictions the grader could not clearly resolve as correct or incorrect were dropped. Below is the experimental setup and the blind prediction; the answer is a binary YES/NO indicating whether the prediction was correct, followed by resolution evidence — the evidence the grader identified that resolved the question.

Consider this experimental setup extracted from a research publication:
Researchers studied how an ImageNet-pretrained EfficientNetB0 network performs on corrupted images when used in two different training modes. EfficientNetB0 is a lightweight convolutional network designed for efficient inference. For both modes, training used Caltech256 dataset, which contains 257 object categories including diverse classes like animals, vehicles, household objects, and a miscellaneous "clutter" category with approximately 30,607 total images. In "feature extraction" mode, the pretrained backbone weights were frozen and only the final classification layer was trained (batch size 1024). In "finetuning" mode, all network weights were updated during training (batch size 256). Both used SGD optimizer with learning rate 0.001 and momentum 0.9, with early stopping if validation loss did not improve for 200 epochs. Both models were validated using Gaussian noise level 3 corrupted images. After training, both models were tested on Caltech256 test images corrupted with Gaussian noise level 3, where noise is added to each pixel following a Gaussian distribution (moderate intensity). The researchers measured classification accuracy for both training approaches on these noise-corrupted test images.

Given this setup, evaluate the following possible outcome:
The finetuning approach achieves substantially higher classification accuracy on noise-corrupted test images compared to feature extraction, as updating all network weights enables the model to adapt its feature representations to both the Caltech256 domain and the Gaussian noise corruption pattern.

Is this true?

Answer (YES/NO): NO